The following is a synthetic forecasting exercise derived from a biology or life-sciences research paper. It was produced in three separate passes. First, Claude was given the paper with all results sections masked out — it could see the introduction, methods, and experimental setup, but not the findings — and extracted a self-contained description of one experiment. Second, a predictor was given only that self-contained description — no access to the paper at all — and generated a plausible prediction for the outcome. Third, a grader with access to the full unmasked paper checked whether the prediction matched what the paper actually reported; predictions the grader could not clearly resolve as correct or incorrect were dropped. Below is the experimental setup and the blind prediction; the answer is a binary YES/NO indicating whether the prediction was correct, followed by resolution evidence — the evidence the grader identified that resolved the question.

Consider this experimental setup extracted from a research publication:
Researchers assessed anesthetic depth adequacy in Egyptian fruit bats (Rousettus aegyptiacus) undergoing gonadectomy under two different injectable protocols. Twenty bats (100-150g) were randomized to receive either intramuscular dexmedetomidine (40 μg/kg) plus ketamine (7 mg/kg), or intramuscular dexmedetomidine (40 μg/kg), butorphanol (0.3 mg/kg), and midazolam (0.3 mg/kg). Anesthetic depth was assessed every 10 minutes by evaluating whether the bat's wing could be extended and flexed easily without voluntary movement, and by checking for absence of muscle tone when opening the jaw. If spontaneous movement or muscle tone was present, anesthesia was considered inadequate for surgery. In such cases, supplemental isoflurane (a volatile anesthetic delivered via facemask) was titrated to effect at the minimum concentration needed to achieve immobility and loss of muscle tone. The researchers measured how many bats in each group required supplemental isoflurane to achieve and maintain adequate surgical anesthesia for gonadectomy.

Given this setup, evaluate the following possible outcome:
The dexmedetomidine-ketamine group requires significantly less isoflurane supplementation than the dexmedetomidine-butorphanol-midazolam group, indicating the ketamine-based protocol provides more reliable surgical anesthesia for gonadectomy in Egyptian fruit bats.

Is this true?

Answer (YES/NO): NO